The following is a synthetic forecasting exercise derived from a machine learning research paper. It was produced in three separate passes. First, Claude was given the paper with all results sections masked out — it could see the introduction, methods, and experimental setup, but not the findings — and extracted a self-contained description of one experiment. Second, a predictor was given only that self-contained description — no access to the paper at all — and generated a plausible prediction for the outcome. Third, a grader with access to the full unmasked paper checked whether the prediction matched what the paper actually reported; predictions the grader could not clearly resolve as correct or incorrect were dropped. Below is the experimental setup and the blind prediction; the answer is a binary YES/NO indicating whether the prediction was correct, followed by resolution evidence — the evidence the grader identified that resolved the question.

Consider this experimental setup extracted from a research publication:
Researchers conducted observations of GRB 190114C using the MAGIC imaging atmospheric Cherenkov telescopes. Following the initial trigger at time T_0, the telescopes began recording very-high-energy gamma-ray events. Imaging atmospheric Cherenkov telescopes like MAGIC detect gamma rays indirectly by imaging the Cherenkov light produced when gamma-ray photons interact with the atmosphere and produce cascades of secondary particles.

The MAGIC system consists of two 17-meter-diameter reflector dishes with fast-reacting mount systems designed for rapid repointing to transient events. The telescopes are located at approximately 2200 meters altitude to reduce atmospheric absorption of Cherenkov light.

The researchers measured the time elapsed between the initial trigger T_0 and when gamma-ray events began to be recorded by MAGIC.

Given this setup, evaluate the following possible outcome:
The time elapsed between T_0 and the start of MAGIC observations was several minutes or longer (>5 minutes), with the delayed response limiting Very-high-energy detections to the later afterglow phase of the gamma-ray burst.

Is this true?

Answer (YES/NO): NO